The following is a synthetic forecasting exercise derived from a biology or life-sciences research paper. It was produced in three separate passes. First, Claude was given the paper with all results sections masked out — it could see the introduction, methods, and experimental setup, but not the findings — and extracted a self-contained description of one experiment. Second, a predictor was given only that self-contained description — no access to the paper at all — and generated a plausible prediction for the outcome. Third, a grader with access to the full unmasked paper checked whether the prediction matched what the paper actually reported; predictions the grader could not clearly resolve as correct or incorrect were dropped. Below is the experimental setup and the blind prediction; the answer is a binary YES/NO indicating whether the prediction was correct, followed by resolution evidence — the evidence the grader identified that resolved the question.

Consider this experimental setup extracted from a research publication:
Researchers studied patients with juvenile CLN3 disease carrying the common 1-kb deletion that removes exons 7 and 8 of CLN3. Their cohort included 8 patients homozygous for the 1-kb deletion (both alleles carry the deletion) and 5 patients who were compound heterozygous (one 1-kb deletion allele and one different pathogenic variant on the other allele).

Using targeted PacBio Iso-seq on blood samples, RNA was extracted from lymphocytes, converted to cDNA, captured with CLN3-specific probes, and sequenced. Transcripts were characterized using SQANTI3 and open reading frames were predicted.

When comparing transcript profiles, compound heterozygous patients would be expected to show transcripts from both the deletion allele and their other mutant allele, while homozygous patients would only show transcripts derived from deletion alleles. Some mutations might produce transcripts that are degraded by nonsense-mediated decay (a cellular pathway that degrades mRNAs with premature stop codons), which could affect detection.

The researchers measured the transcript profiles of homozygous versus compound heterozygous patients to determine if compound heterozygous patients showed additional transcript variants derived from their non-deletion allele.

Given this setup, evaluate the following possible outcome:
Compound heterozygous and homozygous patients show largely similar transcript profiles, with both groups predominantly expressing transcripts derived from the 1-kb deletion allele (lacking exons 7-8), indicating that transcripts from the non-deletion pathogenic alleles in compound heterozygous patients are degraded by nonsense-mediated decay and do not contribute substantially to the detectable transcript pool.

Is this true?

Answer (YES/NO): NO